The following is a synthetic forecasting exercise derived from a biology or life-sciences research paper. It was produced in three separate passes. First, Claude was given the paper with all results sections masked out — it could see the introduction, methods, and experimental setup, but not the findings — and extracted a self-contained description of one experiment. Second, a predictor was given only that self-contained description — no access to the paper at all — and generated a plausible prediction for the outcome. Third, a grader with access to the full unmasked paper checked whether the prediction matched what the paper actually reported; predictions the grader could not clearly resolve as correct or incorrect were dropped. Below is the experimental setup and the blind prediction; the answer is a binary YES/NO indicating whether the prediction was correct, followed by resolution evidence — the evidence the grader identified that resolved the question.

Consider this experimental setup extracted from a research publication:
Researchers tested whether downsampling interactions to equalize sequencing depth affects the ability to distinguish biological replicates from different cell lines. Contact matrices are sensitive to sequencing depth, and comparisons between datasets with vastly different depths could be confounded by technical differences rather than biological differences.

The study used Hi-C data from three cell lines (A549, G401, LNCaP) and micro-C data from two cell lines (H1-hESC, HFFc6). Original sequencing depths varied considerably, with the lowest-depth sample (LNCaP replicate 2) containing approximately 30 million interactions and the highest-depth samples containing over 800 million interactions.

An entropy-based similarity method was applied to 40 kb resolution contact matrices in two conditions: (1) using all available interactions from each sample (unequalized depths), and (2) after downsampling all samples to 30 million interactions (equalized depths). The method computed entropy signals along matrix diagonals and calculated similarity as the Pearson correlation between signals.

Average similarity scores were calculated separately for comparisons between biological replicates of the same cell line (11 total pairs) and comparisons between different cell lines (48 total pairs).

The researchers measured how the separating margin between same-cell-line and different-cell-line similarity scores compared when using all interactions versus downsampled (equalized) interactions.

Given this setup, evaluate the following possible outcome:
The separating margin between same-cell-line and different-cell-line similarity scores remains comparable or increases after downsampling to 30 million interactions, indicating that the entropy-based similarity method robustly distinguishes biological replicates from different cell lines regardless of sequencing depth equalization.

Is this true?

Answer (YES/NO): YES